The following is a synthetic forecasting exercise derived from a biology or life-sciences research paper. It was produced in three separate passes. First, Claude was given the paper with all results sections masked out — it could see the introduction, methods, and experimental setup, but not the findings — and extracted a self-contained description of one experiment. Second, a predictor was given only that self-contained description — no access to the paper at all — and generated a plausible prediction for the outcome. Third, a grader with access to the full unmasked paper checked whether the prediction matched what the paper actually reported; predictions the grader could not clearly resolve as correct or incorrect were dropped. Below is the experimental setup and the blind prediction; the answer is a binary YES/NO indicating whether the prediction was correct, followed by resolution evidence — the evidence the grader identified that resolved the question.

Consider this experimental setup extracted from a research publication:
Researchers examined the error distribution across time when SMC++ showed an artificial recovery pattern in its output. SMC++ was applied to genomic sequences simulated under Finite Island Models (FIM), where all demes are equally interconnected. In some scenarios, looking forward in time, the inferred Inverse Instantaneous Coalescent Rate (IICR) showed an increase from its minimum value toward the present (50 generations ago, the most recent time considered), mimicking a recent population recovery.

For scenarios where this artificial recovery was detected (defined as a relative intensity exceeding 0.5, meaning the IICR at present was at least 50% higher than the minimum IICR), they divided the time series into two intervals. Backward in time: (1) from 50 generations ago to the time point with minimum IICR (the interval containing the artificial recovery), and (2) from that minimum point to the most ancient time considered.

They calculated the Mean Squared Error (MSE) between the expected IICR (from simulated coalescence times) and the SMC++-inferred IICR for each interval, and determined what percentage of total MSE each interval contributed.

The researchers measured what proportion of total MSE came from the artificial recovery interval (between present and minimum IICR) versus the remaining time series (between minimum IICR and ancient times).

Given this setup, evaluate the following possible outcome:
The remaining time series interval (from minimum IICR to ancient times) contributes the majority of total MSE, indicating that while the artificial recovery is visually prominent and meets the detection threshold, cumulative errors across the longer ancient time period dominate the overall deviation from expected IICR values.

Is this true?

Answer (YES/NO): YES